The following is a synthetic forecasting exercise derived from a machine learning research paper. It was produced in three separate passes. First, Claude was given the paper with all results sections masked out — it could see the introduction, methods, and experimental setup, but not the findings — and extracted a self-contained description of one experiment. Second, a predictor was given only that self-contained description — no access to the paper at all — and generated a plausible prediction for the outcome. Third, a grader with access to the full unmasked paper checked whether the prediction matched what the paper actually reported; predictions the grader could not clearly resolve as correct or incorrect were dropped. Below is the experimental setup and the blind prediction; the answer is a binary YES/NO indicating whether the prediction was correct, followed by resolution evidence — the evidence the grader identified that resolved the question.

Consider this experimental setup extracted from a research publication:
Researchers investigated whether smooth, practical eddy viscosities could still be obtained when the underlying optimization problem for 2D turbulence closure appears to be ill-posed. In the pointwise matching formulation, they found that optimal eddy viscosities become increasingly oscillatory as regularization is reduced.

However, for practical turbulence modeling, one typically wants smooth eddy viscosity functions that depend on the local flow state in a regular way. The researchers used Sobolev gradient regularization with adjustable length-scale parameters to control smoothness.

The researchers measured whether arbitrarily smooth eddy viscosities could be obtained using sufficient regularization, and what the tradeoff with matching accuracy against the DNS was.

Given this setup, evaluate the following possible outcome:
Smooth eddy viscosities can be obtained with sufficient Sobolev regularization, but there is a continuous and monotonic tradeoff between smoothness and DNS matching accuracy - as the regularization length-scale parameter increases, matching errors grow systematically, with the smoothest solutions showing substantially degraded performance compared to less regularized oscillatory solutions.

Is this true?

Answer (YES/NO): YES